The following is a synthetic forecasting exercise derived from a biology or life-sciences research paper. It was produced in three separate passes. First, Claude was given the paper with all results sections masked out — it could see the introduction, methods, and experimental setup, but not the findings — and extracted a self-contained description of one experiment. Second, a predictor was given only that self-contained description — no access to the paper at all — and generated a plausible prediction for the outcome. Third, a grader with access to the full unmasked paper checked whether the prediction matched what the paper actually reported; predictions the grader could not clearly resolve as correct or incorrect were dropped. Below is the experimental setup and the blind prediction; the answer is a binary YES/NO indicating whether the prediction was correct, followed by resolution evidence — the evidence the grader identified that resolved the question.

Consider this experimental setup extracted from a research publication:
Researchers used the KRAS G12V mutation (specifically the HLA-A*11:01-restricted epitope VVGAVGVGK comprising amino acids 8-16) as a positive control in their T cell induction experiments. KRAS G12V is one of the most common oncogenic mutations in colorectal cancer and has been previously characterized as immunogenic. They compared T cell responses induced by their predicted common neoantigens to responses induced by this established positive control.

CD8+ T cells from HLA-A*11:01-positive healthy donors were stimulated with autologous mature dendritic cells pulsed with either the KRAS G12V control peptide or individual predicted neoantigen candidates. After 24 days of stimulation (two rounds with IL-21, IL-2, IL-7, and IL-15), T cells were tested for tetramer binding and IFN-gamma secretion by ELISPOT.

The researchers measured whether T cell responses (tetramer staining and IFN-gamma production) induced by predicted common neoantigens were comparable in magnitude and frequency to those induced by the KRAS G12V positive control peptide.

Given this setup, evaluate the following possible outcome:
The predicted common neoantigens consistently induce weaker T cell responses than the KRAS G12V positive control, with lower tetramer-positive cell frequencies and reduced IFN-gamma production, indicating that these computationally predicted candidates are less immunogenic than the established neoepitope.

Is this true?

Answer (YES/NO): NO